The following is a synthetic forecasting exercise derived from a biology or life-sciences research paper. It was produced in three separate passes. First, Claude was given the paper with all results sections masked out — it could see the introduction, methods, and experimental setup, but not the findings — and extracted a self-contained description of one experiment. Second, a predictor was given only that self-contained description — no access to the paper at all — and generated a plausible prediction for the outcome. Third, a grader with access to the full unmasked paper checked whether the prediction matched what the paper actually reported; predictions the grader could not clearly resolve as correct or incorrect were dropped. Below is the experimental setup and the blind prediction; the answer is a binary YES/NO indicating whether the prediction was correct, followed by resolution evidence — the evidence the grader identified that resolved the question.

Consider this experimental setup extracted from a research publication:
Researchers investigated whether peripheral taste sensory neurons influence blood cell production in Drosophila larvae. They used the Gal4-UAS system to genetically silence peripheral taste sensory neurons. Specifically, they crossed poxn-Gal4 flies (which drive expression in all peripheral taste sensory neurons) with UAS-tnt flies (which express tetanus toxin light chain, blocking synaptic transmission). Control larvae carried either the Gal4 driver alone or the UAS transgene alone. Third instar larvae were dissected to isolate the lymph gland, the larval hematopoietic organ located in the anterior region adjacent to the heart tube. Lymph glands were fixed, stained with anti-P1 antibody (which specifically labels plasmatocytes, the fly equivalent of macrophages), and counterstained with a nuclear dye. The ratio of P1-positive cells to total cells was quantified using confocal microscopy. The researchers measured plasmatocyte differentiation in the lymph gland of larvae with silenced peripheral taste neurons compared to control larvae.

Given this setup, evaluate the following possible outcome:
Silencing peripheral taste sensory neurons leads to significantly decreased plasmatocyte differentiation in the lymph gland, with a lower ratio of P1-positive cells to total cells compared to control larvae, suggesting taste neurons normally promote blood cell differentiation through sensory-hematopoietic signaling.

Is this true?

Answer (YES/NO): NO